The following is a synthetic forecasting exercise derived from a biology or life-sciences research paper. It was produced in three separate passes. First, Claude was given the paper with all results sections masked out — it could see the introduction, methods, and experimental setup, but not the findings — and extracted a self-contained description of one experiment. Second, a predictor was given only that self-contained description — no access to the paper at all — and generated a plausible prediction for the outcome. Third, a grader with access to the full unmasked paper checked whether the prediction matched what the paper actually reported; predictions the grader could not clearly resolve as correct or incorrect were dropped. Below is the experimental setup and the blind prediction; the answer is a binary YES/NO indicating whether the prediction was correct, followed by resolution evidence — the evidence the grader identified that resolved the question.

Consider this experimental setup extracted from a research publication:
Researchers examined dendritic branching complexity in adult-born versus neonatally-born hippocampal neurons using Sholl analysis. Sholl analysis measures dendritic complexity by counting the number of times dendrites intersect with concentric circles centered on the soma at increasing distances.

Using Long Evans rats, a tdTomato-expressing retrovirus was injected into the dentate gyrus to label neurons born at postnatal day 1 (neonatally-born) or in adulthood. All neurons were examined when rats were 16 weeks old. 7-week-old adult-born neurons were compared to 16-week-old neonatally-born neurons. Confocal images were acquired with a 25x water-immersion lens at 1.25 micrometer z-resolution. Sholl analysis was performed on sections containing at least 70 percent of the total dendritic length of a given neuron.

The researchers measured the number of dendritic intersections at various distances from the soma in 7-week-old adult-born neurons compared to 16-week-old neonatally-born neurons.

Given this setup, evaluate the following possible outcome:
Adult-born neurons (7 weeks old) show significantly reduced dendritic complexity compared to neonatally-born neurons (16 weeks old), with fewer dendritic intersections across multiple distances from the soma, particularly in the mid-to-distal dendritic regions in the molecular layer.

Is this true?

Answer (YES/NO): NO